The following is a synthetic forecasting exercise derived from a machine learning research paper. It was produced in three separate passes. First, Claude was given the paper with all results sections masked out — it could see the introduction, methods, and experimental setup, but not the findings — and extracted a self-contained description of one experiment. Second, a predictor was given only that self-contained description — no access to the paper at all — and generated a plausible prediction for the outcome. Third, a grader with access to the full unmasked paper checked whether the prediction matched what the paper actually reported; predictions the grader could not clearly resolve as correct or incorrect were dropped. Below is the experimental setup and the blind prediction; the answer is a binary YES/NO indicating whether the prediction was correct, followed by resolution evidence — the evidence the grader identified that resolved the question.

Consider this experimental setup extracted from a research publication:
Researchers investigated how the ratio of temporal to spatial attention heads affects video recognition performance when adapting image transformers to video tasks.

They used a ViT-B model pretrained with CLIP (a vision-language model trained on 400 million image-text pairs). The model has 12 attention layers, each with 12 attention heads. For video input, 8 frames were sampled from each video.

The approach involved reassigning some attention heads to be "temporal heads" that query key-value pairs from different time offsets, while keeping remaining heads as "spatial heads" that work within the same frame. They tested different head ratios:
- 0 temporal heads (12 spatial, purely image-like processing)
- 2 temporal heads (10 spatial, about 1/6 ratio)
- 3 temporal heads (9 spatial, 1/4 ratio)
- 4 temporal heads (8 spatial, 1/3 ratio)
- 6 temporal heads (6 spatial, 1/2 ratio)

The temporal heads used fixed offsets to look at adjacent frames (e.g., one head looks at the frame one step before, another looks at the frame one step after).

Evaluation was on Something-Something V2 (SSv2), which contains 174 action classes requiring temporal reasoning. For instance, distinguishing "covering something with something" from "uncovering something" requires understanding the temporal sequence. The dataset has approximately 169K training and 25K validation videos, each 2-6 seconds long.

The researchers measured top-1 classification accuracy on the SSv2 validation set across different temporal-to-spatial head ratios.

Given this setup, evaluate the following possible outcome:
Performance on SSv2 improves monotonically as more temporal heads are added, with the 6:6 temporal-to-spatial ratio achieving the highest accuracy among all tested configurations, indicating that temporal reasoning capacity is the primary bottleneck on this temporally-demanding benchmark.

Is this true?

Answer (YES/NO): NO